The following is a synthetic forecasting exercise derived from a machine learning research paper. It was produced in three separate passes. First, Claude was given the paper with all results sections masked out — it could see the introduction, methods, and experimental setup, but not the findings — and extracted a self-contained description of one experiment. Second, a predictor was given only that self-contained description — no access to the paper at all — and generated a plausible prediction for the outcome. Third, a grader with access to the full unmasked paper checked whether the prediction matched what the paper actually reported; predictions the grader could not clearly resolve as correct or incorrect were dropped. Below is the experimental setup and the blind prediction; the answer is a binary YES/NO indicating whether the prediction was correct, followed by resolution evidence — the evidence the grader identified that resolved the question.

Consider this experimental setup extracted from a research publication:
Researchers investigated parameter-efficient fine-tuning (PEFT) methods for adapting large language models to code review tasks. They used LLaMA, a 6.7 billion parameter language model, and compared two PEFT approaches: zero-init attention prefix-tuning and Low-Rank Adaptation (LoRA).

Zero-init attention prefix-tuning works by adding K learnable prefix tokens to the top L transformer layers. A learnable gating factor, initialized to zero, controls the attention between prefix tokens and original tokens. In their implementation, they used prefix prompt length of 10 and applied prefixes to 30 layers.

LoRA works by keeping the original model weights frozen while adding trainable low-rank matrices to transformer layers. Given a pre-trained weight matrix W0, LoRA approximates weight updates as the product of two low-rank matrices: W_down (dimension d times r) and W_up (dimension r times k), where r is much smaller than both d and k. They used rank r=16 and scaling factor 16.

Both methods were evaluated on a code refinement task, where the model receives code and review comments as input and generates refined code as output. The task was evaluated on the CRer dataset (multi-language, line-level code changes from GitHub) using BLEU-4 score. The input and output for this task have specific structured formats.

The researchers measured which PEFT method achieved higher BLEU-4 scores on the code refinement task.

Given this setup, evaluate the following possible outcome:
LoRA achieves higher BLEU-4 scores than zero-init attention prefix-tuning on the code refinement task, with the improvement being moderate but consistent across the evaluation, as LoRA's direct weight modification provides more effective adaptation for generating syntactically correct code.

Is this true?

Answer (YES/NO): NO